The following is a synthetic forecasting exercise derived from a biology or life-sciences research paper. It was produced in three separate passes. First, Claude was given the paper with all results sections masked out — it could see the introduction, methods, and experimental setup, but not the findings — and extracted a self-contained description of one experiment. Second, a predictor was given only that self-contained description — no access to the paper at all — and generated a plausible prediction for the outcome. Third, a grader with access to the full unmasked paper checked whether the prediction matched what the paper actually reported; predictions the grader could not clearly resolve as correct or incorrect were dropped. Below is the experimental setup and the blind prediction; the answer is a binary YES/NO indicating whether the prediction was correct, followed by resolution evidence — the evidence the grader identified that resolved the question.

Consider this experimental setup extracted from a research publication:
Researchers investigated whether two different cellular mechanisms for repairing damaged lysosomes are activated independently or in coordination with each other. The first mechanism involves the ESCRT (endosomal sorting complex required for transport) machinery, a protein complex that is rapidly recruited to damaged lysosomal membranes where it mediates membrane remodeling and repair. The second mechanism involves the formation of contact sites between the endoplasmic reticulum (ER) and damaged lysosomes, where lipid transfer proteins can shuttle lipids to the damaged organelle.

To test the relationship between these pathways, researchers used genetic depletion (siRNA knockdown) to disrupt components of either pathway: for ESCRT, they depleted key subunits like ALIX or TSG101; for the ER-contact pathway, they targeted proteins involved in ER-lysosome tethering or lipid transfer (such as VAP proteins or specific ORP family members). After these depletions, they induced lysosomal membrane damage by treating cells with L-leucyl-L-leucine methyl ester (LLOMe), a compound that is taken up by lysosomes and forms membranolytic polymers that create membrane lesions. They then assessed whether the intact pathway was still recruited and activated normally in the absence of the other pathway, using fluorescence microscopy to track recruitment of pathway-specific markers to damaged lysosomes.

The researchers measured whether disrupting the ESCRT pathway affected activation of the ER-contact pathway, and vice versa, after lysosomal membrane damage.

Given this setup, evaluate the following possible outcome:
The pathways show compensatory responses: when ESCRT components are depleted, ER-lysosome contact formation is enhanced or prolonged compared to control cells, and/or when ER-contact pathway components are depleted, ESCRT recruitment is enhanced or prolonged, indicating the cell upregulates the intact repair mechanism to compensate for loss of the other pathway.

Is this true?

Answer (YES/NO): NO